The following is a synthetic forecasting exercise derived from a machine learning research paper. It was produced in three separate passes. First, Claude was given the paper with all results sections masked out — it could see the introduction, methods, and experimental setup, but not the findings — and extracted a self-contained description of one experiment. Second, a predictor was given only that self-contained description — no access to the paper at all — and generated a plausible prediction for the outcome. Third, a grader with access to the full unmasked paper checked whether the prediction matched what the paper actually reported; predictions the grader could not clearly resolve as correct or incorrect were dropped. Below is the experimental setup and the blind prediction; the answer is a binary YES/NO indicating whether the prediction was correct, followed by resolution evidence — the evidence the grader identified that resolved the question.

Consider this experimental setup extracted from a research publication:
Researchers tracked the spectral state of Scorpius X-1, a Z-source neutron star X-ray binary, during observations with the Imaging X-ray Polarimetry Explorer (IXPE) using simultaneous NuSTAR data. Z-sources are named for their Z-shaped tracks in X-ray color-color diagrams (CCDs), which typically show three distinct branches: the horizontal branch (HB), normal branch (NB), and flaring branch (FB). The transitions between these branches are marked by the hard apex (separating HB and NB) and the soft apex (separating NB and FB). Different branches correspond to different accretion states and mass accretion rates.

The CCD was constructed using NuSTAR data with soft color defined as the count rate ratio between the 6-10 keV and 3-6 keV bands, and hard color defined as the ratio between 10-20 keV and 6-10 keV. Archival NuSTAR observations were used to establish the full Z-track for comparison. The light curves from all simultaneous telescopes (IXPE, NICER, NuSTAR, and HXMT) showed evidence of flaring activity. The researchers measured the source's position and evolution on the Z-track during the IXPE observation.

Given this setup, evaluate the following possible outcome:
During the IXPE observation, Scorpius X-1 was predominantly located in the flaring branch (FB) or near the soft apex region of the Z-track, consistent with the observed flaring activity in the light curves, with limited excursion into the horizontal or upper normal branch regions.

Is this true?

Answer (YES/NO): YES